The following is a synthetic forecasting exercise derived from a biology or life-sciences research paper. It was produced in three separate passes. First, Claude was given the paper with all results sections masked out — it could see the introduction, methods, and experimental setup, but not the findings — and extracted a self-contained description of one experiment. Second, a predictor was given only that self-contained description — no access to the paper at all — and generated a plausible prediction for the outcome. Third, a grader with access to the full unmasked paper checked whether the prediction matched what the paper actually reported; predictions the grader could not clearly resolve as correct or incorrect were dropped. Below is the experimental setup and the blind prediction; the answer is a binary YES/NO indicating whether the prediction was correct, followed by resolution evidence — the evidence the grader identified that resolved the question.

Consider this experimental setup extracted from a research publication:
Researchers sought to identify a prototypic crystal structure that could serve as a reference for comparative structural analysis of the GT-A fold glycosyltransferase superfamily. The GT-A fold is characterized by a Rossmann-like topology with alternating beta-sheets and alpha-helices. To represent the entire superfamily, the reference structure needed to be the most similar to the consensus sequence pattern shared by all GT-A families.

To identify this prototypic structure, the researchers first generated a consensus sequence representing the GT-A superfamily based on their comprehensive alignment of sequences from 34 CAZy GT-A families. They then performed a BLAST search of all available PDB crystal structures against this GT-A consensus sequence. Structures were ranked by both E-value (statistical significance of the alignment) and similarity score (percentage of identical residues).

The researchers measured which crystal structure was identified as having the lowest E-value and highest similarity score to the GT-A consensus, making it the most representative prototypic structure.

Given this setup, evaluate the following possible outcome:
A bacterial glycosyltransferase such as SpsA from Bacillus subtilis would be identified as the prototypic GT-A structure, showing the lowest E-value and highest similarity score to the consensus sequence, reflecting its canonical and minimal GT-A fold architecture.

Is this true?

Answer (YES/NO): NO